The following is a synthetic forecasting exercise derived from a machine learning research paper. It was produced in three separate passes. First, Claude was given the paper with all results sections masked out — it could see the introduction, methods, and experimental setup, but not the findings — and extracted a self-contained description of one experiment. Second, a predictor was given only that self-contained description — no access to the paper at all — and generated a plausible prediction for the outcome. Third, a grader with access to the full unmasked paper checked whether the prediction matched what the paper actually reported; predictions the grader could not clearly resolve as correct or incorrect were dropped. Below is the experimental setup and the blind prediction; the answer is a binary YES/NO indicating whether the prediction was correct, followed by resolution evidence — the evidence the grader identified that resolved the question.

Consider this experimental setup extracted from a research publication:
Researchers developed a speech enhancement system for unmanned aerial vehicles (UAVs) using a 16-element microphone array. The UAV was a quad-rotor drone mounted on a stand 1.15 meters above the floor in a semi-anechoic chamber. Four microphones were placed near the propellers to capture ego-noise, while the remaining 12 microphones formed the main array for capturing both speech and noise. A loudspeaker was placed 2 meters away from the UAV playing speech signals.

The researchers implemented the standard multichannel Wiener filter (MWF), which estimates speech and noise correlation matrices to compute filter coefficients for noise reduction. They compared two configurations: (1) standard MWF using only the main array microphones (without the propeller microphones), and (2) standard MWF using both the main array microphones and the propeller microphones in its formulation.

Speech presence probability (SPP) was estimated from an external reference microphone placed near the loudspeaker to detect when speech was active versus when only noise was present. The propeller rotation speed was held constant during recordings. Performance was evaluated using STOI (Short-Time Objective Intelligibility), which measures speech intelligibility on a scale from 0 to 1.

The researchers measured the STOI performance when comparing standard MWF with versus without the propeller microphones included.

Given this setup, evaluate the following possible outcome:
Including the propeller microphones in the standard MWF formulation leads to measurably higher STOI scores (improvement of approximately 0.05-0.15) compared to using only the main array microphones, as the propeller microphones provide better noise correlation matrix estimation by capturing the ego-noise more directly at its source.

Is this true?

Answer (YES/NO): NO